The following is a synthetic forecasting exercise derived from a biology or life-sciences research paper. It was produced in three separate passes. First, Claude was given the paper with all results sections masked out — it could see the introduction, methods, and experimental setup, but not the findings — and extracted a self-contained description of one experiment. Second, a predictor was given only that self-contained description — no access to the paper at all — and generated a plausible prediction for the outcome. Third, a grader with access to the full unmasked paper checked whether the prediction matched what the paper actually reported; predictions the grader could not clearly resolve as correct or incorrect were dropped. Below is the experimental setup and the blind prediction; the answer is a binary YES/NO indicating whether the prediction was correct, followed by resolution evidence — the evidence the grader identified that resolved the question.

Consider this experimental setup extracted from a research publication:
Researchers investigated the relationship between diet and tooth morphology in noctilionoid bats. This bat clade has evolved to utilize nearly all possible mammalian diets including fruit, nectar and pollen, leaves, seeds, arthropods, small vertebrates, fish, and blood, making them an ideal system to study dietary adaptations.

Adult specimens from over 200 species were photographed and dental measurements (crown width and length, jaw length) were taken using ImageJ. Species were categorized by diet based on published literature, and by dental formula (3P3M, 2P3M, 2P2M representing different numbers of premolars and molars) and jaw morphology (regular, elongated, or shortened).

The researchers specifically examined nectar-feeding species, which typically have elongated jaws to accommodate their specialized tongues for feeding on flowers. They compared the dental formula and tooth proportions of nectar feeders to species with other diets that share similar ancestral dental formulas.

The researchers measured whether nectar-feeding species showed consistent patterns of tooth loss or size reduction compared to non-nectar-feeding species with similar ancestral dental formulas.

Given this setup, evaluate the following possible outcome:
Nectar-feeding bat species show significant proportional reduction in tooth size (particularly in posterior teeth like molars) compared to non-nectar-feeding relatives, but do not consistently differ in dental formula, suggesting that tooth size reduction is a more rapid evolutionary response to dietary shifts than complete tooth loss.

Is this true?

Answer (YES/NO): NO